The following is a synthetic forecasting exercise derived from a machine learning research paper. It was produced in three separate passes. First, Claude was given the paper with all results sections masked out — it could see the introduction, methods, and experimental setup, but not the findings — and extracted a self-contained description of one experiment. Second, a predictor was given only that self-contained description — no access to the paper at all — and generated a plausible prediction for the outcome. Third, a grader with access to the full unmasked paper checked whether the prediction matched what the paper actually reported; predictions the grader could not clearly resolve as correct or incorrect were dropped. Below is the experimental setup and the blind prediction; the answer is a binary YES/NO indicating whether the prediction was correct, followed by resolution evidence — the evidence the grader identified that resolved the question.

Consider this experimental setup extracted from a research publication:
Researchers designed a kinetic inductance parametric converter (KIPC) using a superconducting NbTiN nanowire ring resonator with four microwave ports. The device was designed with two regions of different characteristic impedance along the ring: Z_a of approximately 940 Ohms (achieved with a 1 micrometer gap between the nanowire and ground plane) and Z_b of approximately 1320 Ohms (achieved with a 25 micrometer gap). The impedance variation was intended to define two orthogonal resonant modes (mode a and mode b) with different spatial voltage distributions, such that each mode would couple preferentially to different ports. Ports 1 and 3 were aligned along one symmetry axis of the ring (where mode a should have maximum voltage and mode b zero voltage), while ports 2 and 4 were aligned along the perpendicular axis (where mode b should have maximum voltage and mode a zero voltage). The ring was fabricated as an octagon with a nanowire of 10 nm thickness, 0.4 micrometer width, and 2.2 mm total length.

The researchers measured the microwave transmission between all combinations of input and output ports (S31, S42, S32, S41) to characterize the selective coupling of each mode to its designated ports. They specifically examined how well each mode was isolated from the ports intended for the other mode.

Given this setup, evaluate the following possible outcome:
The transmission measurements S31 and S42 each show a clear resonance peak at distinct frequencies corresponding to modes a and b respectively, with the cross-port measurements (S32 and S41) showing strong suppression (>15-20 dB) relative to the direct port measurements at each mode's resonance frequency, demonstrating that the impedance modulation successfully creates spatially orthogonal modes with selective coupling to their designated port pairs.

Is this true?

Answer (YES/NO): YES